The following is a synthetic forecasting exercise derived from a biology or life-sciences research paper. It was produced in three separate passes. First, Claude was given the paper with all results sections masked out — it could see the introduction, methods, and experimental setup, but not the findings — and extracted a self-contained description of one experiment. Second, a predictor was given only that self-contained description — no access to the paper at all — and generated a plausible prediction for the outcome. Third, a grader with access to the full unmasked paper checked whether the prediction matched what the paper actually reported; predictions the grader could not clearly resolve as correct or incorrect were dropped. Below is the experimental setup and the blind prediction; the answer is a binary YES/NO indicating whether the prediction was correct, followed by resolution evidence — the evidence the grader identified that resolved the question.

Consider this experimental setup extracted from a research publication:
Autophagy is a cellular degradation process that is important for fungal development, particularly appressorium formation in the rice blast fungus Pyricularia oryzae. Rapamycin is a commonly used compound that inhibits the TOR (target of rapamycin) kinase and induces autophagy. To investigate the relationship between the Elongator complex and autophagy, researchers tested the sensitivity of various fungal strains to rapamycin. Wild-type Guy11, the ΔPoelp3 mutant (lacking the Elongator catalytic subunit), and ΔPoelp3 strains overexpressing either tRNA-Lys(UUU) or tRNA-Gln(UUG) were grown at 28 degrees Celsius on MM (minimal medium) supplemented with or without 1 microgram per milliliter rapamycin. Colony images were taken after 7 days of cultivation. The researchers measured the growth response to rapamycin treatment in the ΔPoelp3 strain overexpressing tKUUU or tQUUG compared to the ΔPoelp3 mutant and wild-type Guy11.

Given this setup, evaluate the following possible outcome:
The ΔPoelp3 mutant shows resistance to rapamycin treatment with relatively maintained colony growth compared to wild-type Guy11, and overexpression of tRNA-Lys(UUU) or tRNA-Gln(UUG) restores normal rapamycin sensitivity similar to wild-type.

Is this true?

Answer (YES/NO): NO